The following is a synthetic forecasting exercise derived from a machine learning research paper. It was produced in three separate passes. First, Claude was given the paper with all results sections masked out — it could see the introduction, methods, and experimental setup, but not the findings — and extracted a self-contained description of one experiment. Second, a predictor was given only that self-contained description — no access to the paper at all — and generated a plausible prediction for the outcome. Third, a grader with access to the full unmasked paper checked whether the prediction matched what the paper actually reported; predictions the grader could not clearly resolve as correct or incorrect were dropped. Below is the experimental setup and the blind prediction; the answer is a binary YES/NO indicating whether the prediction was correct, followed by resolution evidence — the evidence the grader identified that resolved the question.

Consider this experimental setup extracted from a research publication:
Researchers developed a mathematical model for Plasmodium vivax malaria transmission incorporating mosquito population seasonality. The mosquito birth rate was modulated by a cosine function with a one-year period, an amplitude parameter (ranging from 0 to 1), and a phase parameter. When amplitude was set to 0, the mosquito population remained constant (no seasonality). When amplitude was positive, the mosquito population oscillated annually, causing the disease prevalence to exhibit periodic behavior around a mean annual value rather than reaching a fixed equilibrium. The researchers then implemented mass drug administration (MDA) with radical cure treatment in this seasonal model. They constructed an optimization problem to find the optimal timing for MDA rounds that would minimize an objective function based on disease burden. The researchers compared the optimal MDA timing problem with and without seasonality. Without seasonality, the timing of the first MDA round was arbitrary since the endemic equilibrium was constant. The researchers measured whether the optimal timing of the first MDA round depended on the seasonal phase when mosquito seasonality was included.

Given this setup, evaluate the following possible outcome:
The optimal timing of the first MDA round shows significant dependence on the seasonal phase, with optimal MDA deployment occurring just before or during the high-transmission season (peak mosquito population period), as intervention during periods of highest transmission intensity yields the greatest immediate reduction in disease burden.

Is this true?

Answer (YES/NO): NO